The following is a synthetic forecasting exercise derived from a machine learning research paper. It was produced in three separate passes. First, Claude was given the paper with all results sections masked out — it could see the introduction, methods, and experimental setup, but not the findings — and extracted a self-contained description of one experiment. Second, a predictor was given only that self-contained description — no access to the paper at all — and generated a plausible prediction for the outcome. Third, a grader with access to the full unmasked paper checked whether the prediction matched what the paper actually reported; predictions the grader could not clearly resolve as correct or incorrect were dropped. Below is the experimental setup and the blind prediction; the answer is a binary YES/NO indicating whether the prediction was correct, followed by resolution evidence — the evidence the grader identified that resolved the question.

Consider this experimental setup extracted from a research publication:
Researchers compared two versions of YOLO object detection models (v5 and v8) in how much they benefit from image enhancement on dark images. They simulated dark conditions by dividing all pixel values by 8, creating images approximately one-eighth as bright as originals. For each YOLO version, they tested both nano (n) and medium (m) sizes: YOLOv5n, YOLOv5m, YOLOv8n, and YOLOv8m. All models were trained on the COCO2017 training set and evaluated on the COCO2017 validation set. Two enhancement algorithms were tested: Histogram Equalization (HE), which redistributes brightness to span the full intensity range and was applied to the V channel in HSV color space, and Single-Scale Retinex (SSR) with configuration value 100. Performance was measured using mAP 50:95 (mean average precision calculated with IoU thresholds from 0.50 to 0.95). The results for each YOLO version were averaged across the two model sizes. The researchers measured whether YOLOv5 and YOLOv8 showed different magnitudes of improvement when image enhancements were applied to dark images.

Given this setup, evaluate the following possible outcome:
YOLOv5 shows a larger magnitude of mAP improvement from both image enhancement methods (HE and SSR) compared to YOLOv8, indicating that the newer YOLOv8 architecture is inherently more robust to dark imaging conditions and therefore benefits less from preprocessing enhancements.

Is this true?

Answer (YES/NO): NO